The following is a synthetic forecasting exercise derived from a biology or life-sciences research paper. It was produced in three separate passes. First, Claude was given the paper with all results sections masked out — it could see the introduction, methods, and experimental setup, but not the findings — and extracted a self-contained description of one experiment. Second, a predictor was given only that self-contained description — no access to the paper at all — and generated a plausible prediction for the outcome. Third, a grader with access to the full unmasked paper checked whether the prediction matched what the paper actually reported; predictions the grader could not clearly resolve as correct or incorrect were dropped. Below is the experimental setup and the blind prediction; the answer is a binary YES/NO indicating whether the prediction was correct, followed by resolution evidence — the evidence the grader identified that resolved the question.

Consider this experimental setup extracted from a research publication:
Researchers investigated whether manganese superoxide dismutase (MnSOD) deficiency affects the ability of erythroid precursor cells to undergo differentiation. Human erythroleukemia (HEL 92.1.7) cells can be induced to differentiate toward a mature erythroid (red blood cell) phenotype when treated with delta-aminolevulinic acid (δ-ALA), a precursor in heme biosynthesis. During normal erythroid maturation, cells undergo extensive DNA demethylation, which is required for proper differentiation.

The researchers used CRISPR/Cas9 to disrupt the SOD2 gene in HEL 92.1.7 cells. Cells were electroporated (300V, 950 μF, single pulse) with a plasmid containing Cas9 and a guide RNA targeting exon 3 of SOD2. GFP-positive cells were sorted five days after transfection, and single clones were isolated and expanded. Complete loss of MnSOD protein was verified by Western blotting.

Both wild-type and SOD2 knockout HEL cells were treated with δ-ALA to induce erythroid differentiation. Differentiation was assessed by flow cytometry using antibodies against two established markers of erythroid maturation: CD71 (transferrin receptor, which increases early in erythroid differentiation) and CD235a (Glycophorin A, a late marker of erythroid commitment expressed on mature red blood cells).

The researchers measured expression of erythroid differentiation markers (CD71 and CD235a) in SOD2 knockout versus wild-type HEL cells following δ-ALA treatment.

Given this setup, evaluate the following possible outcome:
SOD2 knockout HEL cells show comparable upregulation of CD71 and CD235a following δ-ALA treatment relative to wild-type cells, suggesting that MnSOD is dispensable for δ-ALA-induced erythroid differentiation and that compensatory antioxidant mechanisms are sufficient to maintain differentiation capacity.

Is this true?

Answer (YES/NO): NO